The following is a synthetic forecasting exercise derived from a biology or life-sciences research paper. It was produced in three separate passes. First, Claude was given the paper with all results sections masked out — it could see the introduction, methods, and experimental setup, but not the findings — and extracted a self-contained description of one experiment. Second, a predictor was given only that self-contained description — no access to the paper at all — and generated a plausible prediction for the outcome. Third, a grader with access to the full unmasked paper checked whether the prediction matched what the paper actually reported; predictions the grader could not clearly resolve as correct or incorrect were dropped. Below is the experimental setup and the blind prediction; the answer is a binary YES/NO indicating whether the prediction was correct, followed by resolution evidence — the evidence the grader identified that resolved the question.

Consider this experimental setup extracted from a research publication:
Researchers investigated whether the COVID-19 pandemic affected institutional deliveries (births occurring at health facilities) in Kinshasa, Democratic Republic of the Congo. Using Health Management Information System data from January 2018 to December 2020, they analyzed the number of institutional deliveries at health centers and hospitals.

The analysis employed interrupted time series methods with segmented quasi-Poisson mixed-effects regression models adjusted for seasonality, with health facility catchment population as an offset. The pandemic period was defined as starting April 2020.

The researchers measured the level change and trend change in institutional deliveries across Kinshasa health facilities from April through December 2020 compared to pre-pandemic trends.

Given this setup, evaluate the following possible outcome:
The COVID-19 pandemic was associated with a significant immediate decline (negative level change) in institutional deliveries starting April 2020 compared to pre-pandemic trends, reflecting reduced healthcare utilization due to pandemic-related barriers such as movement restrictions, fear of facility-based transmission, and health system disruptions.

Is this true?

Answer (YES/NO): NO